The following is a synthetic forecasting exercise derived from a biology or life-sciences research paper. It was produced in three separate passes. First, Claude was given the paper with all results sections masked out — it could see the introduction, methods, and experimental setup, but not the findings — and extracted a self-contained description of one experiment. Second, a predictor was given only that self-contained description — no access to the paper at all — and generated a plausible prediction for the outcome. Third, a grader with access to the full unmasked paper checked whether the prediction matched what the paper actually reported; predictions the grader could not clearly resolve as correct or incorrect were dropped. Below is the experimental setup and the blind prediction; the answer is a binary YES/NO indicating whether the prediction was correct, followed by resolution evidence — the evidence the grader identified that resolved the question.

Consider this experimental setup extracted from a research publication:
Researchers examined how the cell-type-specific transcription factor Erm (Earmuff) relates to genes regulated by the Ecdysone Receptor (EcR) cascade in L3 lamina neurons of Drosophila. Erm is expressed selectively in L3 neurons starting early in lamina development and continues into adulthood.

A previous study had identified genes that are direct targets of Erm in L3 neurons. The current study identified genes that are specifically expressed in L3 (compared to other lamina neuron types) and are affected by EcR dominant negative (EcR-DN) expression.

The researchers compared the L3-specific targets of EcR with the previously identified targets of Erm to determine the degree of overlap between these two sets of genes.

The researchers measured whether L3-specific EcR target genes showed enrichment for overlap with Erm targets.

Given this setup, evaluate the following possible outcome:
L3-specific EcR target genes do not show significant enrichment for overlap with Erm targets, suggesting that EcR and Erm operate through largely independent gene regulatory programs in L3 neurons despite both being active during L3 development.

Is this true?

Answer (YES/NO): NO